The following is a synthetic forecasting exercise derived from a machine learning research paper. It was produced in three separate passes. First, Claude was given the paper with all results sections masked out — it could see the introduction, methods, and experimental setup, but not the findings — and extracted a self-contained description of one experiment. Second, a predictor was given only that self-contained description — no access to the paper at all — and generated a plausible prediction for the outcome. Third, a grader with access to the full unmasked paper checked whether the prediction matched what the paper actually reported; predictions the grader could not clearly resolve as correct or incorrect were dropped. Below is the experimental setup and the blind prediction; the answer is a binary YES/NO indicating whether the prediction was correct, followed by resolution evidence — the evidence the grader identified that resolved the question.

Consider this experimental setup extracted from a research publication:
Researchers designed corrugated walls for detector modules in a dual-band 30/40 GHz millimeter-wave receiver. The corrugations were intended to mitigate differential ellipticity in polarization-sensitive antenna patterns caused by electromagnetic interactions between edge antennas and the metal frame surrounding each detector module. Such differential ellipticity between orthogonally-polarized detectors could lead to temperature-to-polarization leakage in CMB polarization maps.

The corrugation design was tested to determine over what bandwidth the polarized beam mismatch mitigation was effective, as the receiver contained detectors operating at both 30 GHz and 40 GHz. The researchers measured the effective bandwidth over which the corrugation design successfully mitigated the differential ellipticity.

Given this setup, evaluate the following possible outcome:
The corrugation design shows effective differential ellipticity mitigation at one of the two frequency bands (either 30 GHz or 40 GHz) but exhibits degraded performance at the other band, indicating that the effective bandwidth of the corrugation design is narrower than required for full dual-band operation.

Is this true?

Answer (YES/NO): NO